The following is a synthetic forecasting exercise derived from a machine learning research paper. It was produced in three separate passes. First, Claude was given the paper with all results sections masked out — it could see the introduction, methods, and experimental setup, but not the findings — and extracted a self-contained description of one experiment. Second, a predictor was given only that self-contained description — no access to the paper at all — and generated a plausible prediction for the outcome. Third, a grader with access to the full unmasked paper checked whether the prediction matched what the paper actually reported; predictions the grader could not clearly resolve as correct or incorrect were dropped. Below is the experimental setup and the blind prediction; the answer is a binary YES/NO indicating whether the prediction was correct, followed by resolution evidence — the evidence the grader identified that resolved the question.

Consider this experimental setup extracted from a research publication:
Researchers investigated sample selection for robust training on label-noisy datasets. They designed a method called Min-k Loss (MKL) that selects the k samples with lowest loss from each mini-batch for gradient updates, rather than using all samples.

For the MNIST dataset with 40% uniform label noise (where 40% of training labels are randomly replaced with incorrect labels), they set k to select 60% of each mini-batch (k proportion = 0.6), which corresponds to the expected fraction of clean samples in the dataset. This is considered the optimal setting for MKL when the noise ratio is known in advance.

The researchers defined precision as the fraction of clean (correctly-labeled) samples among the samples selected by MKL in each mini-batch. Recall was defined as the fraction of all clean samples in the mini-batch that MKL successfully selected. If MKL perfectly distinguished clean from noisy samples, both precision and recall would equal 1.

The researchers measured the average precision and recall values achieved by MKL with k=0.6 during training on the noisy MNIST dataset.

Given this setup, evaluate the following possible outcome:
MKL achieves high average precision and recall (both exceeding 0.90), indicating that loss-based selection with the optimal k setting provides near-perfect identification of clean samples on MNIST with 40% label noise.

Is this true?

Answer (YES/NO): NO